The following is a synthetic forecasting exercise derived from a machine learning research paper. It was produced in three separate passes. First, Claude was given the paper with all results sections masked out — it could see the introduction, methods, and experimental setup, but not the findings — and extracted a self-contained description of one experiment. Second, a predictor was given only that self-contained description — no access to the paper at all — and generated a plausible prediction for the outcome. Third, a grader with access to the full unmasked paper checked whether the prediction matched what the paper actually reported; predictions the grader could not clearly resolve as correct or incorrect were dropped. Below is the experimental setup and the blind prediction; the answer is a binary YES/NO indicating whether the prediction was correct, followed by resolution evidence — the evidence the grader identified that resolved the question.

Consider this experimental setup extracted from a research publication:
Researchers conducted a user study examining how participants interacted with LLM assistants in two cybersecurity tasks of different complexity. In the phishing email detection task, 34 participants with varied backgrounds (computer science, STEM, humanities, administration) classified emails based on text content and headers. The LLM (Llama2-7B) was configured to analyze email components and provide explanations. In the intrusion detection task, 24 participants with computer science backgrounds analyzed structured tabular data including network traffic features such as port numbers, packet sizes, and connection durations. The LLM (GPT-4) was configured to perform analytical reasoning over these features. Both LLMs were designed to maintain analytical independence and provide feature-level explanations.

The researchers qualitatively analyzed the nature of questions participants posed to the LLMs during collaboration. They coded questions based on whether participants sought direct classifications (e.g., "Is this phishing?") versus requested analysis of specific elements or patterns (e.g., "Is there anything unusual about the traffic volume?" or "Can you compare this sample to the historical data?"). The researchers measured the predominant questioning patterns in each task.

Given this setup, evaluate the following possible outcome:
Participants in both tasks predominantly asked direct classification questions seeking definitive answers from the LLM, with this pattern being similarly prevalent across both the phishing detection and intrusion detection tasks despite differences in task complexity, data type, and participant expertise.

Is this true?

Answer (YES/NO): NO